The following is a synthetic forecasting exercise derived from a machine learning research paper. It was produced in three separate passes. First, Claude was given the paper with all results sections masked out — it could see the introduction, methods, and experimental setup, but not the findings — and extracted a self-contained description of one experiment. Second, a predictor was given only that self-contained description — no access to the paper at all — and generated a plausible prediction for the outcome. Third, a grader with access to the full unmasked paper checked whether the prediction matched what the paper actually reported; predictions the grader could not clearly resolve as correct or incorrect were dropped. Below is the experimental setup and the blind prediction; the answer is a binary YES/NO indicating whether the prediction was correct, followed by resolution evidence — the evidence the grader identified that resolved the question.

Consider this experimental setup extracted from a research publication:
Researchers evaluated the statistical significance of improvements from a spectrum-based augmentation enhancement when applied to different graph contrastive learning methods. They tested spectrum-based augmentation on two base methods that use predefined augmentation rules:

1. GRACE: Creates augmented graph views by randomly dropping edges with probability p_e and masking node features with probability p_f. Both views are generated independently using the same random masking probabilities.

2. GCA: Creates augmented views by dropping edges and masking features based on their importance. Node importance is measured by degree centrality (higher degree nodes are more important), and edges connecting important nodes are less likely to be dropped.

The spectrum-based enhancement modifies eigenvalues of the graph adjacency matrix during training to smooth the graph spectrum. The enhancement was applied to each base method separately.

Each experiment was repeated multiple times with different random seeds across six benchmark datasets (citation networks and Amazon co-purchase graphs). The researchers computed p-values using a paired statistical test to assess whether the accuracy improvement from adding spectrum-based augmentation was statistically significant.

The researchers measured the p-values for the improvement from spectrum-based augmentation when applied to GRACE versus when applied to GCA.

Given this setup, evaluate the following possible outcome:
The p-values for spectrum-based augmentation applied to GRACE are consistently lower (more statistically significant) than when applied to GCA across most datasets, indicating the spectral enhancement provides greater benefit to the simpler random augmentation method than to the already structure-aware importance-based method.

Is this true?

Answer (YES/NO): YES